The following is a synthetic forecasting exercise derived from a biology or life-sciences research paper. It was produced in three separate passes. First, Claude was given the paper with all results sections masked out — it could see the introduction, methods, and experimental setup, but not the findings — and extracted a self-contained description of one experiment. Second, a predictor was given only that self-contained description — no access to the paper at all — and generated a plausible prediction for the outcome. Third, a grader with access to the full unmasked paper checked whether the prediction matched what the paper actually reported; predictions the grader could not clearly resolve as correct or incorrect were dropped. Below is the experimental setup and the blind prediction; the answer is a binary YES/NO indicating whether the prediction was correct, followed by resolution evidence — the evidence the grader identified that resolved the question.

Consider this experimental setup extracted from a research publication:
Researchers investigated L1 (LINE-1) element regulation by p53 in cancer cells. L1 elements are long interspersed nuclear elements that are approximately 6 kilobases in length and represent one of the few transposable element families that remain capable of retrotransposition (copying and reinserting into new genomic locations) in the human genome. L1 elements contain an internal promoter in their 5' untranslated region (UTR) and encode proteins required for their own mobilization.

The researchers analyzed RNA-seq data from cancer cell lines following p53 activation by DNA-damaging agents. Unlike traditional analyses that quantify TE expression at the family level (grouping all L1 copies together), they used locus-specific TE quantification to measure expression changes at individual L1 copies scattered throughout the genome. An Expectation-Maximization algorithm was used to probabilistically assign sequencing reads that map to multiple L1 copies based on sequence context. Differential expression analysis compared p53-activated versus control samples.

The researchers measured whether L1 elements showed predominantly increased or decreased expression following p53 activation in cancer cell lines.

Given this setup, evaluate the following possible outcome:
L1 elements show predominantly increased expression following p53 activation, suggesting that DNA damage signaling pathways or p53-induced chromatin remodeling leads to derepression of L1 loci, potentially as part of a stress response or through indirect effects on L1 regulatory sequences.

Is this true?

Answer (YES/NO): NO